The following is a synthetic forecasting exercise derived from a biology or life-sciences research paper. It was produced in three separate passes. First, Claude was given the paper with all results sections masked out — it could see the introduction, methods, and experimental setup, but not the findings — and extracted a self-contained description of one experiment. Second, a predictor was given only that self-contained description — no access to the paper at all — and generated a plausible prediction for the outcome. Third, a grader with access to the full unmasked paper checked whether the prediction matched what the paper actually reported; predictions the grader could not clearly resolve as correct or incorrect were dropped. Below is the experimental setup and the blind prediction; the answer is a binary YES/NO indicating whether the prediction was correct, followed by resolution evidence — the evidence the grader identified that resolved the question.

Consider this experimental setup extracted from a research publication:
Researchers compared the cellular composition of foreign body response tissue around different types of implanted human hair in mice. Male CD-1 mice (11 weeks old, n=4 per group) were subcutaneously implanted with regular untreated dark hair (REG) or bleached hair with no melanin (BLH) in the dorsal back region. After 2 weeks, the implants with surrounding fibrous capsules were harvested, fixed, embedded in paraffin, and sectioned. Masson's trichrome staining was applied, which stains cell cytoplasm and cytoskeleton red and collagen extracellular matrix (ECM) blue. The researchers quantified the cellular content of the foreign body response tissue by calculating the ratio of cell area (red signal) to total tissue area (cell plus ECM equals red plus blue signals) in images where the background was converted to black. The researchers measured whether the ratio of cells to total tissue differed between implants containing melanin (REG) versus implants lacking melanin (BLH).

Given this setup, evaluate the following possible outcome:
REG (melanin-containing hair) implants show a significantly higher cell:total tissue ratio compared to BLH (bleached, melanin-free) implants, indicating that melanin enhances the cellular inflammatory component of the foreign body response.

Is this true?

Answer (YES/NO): NO